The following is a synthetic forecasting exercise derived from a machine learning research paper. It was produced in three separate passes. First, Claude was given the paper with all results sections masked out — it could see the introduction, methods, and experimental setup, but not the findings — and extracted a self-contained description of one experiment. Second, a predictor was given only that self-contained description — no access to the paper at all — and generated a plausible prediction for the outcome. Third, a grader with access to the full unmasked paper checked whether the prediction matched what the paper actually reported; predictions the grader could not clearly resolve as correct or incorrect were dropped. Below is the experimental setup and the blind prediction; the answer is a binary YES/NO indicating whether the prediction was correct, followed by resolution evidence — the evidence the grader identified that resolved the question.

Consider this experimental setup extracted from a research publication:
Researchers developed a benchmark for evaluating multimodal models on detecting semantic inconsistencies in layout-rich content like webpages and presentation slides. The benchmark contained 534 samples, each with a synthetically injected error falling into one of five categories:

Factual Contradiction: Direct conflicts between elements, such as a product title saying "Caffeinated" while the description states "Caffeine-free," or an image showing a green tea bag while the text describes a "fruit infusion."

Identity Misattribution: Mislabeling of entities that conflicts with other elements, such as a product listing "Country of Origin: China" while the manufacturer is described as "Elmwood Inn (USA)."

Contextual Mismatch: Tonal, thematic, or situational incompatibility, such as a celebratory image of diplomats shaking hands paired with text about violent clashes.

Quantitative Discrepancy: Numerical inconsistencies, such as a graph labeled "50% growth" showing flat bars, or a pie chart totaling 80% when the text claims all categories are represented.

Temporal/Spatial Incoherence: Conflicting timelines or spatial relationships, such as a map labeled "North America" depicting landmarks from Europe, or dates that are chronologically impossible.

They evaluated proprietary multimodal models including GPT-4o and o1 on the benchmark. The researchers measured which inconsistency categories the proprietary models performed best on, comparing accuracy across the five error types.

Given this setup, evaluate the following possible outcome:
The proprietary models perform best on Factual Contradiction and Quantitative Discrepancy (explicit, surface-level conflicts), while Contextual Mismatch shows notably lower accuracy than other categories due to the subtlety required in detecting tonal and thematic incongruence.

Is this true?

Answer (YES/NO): NO